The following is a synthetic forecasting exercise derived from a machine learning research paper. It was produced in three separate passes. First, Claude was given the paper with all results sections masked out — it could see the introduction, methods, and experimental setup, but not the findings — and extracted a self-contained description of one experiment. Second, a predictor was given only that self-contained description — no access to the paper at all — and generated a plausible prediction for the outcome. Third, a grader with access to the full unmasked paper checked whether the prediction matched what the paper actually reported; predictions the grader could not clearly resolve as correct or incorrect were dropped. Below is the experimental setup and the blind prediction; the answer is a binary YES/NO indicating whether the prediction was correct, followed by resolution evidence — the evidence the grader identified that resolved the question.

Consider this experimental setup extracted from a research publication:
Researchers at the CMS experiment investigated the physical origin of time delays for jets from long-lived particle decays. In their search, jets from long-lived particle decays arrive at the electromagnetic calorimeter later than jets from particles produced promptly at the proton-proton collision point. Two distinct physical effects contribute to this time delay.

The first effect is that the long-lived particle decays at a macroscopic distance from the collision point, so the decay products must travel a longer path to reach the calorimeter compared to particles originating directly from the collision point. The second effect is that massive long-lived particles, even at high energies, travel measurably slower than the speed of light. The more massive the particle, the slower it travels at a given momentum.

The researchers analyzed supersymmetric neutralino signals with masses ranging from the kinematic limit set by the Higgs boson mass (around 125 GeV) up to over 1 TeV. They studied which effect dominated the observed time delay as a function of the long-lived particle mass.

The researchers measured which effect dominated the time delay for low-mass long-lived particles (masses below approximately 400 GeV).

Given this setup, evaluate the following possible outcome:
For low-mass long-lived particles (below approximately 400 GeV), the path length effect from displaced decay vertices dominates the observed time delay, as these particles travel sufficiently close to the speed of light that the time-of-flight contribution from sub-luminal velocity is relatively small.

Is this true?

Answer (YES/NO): YES